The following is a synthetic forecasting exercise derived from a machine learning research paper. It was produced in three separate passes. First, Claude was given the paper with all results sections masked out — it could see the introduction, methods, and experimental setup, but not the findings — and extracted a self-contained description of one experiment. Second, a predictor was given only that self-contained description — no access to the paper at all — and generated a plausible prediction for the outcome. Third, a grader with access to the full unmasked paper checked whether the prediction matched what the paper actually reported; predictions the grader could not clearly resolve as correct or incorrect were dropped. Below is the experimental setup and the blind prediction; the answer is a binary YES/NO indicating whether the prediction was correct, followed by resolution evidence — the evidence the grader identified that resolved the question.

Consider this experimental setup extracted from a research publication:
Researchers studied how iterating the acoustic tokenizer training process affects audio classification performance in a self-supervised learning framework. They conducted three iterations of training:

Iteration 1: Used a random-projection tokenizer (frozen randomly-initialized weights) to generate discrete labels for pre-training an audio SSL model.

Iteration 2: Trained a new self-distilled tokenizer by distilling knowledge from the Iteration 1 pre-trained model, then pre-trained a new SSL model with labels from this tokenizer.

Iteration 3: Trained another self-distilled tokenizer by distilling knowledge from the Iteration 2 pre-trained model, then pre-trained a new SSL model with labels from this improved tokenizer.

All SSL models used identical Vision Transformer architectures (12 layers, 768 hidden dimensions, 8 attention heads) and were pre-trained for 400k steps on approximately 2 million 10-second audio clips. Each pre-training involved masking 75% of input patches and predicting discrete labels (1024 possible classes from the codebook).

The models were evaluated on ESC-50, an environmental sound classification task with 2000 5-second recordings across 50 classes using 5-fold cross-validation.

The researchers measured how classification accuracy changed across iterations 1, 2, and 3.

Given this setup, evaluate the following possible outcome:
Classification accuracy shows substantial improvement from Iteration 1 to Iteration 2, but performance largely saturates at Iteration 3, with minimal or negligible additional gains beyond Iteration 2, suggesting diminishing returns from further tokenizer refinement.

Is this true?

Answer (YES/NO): YES